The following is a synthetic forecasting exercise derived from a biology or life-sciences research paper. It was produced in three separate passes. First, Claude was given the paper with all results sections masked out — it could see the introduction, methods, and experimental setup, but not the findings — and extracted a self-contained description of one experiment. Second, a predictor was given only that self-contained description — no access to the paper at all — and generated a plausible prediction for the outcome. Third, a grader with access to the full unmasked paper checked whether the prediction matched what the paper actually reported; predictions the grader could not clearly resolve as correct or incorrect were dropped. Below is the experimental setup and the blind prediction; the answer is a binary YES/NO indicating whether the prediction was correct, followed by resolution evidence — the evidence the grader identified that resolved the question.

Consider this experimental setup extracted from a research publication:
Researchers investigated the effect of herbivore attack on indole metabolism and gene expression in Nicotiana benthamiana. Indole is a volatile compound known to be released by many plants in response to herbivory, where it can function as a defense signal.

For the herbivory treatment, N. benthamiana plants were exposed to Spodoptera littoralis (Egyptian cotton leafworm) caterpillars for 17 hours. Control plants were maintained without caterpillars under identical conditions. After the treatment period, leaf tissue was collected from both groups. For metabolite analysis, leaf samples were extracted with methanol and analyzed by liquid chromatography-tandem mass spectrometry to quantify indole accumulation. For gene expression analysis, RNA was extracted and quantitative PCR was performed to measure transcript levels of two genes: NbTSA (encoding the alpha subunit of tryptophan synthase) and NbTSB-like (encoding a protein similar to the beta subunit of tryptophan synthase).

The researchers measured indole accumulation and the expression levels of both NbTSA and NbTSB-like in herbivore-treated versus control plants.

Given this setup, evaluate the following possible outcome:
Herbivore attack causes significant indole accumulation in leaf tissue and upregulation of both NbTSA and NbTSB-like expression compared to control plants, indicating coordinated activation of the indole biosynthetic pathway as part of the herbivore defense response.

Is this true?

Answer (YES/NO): NO